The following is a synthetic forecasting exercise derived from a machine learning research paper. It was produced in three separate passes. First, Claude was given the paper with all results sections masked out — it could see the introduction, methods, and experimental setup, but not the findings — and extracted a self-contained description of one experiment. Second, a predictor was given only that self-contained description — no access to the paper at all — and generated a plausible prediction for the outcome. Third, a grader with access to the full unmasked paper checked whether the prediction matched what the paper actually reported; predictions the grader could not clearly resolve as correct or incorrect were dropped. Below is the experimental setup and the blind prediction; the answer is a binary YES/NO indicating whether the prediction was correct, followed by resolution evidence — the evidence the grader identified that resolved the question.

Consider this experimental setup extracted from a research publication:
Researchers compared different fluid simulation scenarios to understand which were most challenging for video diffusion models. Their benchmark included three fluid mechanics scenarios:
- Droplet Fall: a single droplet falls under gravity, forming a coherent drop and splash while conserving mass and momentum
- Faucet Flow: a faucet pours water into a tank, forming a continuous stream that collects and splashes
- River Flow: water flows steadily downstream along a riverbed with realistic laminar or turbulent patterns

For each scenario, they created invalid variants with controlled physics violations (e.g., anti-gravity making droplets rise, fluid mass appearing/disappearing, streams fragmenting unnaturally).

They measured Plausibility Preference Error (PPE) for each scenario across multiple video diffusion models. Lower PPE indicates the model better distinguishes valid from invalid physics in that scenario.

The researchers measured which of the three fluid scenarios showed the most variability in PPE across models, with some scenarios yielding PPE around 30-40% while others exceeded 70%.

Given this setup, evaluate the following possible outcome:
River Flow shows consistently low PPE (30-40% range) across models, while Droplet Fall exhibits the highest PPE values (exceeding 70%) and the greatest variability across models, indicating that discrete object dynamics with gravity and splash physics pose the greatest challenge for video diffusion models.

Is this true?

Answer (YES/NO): NO